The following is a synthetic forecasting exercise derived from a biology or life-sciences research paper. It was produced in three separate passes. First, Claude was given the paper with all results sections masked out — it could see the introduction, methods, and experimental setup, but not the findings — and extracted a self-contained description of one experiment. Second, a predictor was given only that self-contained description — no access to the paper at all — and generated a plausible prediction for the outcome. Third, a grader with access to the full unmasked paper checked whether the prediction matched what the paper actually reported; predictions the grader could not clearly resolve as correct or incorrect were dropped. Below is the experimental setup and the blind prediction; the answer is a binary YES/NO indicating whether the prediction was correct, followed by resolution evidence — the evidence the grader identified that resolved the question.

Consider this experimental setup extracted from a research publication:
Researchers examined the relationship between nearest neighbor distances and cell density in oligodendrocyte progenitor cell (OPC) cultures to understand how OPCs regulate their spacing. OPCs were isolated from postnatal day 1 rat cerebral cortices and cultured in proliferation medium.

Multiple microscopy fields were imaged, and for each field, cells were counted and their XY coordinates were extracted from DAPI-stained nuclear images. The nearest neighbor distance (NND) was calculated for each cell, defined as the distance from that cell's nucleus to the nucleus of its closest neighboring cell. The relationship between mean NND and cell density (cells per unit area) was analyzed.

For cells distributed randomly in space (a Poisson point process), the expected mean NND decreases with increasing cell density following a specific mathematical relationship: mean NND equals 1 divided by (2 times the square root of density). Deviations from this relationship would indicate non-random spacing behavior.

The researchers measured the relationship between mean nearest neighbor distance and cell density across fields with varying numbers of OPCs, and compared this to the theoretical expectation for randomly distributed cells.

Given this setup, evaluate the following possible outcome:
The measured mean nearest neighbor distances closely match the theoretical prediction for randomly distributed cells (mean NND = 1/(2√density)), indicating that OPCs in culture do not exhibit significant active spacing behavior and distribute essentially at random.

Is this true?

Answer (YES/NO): NO